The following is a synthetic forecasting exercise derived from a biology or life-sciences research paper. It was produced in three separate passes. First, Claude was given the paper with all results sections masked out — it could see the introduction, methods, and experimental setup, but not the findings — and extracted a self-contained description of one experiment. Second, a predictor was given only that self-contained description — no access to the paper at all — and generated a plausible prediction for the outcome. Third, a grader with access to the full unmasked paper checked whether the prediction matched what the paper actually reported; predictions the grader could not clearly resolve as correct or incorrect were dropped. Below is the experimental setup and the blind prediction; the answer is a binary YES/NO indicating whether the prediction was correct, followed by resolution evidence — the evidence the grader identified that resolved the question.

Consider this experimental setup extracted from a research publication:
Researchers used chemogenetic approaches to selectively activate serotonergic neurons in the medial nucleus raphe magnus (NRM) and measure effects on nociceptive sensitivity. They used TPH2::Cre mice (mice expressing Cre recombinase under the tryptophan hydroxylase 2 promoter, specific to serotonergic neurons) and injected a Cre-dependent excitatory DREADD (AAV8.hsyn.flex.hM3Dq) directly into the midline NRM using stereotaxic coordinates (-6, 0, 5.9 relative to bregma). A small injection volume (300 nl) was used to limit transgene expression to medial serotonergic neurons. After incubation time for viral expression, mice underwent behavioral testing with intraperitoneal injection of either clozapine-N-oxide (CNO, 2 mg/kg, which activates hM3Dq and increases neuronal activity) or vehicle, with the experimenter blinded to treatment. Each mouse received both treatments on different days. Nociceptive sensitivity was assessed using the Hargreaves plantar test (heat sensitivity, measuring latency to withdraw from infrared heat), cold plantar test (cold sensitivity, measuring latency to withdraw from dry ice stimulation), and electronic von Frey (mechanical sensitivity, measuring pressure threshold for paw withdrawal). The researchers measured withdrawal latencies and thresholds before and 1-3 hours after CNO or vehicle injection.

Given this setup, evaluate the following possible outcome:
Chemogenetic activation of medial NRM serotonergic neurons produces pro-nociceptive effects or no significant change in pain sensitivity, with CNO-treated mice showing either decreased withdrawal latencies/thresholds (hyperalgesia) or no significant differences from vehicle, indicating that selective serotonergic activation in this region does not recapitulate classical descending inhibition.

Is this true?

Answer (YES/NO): YES